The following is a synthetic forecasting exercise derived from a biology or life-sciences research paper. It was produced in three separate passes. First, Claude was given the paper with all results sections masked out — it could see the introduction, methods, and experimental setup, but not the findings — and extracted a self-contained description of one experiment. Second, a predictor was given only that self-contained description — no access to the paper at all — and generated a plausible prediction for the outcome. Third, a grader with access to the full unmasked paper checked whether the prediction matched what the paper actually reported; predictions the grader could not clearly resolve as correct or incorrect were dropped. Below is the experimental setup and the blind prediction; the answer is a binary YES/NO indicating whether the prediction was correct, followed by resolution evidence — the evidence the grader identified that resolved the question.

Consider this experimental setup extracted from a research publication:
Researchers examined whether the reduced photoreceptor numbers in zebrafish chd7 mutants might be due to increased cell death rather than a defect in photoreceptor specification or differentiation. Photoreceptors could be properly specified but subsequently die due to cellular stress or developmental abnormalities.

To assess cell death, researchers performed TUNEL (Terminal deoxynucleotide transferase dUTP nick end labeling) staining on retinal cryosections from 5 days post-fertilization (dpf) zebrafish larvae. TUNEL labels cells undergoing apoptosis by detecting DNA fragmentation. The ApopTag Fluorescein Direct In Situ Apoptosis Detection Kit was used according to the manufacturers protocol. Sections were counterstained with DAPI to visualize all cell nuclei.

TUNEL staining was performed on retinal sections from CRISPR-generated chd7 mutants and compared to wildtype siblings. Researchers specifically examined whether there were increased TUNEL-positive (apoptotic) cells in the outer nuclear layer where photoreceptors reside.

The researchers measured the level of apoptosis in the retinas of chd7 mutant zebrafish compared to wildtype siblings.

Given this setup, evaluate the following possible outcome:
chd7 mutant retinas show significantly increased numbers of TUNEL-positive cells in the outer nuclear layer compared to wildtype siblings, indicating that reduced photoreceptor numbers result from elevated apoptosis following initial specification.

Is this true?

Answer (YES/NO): NO